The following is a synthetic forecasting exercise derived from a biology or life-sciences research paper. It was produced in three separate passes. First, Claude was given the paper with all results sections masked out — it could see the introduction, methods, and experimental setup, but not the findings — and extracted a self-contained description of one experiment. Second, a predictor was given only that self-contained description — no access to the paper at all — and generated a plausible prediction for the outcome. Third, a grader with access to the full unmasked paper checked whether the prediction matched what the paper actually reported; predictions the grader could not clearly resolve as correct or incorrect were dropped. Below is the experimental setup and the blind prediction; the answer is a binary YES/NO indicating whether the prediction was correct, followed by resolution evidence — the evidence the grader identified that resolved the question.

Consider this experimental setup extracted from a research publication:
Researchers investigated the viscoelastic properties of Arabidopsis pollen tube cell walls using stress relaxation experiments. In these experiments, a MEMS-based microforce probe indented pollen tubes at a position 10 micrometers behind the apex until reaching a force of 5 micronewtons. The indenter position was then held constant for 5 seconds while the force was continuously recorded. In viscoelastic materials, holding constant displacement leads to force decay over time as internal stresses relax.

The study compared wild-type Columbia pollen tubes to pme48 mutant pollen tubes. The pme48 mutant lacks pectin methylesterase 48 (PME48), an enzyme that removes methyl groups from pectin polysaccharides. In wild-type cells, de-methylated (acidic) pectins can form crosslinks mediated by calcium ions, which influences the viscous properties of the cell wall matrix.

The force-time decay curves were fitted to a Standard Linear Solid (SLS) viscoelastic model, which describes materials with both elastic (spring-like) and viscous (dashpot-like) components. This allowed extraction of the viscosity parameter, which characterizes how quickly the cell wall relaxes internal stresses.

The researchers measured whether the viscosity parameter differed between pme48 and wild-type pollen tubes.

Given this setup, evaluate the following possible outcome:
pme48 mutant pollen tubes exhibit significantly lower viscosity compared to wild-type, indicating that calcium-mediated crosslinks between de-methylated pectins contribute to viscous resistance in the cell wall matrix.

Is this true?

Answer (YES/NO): YES